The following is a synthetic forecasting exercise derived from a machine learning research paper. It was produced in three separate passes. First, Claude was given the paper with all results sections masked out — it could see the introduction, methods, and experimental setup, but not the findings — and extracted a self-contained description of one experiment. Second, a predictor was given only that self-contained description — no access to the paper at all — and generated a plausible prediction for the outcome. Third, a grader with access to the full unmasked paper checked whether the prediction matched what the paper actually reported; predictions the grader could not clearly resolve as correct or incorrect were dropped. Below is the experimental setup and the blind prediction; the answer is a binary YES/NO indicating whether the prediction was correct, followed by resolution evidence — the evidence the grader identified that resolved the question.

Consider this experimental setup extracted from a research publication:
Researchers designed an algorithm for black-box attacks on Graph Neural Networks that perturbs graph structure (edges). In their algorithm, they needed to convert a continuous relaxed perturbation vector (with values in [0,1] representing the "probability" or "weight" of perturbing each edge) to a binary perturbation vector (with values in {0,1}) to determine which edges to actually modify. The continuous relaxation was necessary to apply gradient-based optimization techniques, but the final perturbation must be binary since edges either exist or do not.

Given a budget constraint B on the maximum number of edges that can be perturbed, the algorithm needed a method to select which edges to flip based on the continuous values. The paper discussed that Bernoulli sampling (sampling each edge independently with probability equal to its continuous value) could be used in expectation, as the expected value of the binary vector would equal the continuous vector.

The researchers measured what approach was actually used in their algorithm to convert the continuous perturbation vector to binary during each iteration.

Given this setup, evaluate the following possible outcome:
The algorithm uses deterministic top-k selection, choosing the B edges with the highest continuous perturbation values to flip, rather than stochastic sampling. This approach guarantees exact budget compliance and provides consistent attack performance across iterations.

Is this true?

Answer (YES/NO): YES